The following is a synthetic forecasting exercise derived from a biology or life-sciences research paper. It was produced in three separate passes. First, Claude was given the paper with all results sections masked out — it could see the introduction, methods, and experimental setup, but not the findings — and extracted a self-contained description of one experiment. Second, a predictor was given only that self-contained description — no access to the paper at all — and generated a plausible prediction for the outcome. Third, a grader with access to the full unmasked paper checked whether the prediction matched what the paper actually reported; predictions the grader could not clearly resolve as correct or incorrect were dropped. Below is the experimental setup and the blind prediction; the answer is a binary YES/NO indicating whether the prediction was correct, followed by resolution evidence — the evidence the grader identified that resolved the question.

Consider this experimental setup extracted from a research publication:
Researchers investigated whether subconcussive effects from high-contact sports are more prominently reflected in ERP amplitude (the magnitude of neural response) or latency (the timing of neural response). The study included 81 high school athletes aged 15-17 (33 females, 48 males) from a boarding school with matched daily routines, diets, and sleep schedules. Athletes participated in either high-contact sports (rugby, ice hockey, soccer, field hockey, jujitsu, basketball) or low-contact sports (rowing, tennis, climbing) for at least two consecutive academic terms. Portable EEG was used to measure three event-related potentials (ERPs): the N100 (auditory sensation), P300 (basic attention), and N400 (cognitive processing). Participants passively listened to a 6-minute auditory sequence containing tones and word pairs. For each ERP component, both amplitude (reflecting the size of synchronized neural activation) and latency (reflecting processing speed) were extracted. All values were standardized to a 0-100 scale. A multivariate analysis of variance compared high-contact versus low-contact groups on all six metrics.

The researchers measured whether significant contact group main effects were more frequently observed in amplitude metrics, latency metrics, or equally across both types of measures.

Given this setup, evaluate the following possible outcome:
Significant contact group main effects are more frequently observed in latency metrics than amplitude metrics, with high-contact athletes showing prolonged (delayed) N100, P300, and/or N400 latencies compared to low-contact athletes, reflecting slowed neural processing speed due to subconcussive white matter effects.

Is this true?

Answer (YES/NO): NO